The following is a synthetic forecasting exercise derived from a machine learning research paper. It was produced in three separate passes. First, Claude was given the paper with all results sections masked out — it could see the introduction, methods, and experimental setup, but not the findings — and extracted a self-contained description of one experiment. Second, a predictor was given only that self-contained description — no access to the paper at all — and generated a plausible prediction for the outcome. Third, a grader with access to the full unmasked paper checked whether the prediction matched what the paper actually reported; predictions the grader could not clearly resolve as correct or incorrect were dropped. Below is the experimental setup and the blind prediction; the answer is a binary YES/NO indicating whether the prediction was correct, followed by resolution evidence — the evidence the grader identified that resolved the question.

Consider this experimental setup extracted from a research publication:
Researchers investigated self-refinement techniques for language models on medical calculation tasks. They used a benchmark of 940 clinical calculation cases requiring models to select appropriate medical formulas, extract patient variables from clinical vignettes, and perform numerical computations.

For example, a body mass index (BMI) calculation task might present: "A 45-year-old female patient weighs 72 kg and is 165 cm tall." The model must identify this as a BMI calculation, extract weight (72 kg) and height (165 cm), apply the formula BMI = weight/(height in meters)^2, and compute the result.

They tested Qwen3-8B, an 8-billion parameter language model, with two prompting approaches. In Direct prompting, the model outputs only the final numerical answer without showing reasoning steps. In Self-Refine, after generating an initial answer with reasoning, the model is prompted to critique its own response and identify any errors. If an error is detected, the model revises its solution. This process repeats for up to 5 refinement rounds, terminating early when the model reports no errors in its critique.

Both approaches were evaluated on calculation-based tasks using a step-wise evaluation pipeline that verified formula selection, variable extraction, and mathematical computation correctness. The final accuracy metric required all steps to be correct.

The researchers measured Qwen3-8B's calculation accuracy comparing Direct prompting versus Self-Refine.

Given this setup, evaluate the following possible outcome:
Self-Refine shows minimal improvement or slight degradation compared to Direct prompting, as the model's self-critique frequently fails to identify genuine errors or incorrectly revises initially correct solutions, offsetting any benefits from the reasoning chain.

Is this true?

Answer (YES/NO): YES